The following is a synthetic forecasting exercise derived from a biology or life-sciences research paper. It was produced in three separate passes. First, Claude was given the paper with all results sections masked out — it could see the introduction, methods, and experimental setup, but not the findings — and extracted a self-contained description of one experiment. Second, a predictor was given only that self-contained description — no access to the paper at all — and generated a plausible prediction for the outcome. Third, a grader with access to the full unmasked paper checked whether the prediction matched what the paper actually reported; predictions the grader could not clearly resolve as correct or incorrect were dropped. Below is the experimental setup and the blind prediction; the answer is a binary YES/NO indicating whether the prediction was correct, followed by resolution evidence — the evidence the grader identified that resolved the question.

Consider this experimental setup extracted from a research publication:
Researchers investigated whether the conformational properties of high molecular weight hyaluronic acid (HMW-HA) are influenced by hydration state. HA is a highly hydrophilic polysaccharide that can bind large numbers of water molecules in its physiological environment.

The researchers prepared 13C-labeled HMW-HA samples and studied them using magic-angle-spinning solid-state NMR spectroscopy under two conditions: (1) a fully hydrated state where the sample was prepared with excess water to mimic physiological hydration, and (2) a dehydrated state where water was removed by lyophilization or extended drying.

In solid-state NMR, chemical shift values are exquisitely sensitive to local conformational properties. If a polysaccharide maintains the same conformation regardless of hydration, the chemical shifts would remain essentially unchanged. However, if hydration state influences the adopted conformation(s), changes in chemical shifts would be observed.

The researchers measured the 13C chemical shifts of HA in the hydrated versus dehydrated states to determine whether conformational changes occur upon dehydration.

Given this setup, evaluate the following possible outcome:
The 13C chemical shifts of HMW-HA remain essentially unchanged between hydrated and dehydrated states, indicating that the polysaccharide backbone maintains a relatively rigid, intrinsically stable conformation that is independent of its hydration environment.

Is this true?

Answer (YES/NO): NO